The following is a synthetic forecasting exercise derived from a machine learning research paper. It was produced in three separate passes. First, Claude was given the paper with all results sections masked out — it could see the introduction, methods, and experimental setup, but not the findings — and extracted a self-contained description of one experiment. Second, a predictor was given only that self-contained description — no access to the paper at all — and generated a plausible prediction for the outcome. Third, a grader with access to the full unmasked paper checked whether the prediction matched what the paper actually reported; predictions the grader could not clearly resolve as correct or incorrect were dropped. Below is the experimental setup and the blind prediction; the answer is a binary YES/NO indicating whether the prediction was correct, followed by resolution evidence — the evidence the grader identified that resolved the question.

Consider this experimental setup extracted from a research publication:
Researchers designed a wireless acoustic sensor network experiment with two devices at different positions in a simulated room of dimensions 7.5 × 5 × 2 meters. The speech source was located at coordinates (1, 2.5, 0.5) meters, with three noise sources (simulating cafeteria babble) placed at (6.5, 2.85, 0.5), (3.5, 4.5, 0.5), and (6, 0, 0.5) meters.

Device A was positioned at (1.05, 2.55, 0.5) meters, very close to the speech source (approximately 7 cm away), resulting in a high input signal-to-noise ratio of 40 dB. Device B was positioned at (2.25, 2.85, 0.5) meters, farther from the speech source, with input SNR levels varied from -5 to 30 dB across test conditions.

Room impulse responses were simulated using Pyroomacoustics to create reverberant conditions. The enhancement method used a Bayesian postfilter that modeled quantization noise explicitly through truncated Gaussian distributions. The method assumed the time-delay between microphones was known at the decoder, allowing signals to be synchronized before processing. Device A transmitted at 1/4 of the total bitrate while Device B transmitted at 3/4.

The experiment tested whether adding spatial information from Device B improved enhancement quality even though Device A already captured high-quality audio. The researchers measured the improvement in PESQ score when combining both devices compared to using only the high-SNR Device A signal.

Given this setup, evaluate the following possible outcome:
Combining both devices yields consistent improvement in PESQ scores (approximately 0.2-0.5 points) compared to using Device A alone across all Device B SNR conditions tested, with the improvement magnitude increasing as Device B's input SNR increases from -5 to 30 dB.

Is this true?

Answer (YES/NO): NO